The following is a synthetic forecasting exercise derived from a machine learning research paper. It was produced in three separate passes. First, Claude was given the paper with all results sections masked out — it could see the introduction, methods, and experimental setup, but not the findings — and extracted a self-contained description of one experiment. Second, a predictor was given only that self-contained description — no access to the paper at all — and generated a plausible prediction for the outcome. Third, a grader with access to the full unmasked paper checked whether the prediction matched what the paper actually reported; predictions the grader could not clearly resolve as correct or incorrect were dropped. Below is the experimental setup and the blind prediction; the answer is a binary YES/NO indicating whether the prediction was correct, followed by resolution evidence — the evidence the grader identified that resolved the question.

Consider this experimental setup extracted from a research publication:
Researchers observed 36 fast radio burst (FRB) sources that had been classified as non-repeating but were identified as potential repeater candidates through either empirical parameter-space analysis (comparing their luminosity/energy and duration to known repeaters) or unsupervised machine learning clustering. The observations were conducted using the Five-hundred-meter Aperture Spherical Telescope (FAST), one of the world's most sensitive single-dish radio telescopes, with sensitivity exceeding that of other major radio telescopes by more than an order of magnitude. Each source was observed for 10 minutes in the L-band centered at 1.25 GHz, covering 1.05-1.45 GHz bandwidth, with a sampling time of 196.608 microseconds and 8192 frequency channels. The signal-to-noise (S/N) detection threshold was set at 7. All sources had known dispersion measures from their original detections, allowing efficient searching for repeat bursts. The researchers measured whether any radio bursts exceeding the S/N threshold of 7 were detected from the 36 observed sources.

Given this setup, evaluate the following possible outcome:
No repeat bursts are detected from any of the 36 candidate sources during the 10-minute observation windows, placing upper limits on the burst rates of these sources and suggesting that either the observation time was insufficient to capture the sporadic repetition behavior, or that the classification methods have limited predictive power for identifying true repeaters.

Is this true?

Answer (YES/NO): YES